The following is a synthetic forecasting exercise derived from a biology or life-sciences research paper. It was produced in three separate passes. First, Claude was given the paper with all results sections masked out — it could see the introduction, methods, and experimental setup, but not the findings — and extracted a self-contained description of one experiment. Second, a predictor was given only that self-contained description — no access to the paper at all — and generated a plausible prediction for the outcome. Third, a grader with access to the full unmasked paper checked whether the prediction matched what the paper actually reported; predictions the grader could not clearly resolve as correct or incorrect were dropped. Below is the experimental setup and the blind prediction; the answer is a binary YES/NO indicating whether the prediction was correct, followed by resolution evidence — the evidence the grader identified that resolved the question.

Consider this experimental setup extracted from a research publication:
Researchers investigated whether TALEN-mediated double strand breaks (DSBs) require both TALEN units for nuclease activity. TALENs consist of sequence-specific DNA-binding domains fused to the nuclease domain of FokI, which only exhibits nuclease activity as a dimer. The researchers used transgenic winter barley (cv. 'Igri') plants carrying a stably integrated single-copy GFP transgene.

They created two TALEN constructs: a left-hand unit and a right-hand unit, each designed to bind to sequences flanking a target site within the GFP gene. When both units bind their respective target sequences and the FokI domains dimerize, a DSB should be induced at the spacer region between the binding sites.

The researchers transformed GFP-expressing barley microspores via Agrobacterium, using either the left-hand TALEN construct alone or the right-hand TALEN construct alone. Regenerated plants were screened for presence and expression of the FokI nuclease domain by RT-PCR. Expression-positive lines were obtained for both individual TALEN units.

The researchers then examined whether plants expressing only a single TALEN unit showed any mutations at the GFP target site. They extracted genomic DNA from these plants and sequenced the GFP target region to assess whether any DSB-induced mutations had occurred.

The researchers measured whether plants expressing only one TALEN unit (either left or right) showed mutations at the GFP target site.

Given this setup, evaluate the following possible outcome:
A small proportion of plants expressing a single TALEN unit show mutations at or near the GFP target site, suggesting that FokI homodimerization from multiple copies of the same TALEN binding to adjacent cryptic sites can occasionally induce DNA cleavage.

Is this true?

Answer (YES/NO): NO